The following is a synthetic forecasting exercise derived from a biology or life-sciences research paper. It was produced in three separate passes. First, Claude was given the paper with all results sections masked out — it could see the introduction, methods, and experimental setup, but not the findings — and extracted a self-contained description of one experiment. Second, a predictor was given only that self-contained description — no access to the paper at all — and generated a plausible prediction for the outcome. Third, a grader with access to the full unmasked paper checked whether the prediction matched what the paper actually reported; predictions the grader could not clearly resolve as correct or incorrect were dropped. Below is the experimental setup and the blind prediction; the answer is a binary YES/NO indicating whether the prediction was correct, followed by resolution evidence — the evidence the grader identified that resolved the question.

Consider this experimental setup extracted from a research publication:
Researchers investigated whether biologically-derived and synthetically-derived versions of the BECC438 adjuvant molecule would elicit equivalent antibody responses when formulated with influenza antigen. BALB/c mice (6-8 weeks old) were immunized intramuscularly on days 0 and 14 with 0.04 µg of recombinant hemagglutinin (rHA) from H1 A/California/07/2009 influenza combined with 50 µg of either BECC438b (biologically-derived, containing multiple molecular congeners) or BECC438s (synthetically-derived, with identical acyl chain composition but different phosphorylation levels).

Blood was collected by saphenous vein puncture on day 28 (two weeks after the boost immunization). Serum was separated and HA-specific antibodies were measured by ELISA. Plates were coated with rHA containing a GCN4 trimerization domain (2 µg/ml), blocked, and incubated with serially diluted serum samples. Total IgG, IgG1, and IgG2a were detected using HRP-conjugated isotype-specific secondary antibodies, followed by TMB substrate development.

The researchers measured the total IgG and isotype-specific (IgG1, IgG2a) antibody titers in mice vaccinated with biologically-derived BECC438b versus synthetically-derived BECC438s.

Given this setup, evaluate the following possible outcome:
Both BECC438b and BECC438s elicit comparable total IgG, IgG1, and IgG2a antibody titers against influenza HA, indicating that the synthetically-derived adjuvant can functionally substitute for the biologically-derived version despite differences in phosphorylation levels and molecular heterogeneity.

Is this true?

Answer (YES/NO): NO